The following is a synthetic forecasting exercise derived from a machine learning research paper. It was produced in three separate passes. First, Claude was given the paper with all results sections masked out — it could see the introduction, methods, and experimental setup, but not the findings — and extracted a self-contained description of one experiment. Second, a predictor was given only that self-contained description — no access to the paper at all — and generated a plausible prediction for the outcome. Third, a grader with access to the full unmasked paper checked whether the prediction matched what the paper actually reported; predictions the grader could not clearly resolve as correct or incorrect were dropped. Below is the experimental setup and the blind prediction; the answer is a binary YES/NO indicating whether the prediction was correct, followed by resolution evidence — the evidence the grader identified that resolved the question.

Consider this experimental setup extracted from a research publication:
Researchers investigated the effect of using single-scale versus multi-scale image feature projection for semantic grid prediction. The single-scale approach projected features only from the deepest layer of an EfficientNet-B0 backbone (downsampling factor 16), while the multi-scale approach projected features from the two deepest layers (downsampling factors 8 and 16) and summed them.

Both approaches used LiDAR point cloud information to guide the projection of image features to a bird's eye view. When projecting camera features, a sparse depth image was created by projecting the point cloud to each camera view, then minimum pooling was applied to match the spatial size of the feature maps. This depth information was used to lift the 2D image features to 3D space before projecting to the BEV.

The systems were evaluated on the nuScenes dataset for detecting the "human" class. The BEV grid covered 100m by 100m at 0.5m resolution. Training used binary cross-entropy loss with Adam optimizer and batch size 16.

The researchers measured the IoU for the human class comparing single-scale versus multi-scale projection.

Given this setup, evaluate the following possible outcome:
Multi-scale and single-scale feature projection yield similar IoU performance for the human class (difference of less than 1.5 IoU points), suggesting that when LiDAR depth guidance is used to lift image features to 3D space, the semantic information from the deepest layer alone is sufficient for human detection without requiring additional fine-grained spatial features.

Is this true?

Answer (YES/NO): NO